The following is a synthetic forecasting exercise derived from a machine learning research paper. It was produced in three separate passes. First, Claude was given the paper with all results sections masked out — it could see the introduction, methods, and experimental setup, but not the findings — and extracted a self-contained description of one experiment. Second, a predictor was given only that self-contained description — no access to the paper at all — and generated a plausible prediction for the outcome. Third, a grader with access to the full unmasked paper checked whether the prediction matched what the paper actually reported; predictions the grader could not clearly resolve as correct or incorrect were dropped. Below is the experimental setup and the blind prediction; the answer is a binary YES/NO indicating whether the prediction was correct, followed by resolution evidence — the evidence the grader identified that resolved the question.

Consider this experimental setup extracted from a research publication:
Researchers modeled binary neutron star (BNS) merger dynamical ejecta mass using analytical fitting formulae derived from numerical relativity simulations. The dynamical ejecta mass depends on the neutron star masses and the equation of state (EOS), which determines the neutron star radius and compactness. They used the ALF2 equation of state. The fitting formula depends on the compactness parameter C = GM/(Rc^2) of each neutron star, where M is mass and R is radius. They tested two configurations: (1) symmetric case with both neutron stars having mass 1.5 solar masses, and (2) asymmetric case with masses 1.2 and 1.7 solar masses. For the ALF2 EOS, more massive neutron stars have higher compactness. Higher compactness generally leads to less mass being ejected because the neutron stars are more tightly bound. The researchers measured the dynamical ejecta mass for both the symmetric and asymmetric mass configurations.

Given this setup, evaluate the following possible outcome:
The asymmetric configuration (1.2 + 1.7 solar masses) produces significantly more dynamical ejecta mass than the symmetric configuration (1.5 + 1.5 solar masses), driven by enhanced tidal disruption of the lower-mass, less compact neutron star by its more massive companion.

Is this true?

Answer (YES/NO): YES